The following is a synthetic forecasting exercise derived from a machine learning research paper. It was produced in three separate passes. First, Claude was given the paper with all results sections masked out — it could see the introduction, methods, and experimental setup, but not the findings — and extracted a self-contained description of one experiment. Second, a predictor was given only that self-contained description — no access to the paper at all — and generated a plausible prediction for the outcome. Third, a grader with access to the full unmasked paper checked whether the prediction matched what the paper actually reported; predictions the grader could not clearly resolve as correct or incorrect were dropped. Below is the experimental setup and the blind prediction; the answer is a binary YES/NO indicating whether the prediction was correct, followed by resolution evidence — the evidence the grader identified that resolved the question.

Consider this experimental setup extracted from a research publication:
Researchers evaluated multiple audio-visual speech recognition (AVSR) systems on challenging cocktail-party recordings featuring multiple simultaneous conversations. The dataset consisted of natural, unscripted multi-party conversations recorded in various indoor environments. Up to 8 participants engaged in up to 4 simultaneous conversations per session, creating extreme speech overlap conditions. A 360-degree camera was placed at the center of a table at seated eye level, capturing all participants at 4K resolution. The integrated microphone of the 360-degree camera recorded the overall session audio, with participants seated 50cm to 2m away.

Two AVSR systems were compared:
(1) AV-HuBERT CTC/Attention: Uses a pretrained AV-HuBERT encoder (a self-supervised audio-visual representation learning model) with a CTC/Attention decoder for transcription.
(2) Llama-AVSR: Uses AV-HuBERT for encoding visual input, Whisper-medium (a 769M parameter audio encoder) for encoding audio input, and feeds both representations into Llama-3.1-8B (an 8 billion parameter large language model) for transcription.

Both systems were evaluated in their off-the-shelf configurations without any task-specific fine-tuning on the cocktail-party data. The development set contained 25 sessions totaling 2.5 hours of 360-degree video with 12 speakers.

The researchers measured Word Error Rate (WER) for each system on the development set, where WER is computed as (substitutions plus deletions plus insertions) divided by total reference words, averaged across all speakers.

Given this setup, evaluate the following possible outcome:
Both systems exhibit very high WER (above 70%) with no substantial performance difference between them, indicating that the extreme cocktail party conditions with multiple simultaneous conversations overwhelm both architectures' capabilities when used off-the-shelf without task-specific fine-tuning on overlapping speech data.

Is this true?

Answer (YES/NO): NO